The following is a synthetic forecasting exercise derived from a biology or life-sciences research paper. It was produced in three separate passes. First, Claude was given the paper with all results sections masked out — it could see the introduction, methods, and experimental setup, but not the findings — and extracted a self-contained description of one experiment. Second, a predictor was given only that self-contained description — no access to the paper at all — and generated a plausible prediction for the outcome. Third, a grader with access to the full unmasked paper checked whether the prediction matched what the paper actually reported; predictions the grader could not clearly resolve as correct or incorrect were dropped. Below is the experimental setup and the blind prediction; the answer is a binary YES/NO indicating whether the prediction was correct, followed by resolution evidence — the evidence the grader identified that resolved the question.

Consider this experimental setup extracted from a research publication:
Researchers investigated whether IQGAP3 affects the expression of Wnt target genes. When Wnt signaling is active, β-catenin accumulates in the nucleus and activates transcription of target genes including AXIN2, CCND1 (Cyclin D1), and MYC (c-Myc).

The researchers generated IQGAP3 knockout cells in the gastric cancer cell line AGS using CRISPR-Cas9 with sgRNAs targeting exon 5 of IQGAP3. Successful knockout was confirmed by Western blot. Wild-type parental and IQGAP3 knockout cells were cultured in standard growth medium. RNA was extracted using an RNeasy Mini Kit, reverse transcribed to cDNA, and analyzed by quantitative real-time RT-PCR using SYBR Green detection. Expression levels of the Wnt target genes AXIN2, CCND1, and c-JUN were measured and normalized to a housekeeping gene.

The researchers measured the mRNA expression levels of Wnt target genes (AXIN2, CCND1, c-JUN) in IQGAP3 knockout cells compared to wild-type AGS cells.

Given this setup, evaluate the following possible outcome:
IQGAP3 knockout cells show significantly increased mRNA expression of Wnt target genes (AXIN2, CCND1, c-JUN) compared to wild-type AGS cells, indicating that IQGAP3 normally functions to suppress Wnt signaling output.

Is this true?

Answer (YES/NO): NO